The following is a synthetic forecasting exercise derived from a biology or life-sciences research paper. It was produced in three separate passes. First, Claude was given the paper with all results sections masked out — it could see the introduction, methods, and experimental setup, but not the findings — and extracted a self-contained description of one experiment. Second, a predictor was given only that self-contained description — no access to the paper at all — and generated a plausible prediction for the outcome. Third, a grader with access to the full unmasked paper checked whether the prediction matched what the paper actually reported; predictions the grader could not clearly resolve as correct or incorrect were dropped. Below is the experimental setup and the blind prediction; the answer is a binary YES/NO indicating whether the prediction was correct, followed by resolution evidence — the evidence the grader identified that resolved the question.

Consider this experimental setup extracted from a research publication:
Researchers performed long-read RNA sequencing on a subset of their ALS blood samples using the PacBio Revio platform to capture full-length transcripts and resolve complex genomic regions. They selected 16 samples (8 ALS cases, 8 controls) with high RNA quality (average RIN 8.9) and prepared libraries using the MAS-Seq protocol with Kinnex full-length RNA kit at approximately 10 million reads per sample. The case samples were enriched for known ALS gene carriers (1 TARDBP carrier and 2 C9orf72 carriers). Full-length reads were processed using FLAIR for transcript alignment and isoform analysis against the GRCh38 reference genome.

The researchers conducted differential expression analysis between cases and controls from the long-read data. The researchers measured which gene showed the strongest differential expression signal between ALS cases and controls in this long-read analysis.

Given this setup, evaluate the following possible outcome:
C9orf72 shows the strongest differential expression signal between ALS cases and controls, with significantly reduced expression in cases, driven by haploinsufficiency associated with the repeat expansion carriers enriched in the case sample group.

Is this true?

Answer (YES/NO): NO